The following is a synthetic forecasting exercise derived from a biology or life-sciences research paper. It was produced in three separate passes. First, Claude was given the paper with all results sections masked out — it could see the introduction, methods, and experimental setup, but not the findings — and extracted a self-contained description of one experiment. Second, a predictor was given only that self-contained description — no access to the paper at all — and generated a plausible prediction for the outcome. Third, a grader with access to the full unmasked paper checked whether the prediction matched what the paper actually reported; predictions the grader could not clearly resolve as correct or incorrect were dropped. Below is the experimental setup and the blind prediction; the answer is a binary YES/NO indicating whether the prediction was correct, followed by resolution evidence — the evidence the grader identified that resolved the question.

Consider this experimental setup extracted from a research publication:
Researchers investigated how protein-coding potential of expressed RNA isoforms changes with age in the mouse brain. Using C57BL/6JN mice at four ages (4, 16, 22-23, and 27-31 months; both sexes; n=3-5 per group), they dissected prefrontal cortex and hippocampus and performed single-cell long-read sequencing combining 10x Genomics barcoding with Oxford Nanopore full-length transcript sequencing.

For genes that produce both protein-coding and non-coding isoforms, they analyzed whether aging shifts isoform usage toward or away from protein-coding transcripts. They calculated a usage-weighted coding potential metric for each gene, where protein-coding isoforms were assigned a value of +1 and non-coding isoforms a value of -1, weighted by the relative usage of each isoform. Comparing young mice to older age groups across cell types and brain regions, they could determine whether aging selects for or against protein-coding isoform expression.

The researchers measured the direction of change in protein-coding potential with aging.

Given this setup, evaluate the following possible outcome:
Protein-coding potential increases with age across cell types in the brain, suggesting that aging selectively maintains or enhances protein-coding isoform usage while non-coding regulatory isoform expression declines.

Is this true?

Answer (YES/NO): YES